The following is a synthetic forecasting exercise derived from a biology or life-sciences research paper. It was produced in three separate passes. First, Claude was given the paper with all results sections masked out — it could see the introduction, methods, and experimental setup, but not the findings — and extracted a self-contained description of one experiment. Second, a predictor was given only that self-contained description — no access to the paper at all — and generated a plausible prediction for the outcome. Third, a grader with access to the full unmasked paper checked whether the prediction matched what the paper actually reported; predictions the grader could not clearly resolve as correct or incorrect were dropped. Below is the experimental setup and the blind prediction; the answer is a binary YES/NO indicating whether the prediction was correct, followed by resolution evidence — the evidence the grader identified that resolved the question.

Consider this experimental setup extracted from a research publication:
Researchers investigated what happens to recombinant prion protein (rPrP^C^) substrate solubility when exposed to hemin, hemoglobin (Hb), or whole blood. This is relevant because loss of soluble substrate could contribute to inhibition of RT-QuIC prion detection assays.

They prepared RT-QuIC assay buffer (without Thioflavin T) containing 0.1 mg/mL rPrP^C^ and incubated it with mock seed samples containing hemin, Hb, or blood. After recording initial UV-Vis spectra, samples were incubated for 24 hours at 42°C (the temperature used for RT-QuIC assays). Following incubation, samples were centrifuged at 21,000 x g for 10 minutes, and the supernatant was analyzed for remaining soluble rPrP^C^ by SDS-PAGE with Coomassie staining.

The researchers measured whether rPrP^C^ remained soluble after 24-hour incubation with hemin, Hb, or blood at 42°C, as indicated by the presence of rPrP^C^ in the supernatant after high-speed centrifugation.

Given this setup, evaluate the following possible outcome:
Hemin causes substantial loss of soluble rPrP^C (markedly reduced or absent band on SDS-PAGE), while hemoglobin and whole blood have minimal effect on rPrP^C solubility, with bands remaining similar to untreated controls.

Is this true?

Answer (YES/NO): NO